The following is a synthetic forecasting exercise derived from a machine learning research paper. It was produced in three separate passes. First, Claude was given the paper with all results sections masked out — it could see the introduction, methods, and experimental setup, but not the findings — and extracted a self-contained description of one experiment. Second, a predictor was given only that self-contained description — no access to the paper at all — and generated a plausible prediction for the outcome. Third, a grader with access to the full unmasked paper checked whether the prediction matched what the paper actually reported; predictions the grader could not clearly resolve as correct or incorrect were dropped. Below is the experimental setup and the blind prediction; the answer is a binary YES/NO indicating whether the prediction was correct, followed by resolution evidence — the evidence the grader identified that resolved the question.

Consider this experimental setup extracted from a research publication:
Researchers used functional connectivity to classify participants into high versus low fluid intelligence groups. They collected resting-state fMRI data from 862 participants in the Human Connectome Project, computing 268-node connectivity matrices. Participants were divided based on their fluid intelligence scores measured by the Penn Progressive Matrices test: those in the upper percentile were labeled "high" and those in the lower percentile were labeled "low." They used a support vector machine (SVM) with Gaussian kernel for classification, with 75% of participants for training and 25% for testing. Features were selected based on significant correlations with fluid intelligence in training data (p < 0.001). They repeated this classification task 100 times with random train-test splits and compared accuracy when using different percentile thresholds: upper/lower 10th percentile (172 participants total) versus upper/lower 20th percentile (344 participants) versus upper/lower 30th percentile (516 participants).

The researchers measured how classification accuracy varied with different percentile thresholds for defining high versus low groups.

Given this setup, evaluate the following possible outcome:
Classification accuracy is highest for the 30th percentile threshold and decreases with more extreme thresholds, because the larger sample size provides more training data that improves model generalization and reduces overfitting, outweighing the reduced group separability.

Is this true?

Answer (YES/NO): NO